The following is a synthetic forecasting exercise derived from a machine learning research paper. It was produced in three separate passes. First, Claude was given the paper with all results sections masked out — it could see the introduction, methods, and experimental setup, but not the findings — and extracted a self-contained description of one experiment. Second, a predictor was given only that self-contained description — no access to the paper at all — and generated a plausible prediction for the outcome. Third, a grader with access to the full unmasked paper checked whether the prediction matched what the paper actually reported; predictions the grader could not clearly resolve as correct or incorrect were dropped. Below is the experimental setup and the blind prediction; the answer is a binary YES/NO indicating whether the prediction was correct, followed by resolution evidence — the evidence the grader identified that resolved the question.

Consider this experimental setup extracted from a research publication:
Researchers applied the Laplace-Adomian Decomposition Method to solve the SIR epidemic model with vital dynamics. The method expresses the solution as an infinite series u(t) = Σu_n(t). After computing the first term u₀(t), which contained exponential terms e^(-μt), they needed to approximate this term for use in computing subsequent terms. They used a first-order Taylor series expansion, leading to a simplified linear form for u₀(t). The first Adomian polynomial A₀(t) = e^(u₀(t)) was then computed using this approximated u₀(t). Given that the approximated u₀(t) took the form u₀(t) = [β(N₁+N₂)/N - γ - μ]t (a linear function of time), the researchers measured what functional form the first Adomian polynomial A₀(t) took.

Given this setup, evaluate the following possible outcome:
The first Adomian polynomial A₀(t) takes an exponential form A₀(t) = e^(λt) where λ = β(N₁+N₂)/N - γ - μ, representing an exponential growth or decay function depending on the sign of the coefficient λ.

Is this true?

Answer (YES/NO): YES